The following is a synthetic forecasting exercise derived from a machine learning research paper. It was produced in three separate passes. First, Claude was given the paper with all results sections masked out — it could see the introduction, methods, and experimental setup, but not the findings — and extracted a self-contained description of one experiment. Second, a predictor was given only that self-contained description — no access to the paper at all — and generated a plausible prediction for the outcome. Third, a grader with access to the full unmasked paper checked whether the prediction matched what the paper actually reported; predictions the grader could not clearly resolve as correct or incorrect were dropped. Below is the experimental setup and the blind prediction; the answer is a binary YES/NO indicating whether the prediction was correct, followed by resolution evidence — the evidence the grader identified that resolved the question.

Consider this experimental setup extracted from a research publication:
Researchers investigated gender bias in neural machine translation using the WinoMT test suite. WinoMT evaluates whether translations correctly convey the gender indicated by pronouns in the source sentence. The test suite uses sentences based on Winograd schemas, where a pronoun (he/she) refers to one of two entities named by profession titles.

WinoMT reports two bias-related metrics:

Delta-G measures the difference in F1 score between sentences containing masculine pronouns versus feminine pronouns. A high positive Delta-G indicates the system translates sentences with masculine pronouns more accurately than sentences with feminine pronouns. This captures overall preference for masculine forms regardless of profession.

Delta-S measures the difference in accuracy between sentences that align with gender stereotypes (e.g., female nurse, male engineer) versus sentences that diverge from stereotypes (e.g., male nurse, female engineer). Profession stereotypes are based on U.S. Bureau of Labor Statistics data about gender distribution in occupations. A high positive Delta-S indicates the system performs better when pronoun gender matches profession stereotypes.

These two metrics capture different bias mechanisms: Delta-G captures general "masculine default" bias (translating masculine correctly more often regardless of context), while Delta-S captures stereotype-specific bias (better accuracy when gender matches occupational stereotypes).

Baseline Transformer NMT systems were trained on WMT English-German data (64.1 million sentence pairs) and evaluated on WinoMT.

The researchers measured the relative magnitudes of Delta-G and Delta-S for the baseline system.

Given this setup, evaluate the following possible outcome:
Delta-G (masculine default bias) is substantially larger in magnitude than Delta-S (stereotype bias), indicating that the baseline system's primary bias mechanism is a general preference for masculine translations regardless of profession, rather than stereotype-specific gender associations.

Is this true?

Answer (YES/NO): NO